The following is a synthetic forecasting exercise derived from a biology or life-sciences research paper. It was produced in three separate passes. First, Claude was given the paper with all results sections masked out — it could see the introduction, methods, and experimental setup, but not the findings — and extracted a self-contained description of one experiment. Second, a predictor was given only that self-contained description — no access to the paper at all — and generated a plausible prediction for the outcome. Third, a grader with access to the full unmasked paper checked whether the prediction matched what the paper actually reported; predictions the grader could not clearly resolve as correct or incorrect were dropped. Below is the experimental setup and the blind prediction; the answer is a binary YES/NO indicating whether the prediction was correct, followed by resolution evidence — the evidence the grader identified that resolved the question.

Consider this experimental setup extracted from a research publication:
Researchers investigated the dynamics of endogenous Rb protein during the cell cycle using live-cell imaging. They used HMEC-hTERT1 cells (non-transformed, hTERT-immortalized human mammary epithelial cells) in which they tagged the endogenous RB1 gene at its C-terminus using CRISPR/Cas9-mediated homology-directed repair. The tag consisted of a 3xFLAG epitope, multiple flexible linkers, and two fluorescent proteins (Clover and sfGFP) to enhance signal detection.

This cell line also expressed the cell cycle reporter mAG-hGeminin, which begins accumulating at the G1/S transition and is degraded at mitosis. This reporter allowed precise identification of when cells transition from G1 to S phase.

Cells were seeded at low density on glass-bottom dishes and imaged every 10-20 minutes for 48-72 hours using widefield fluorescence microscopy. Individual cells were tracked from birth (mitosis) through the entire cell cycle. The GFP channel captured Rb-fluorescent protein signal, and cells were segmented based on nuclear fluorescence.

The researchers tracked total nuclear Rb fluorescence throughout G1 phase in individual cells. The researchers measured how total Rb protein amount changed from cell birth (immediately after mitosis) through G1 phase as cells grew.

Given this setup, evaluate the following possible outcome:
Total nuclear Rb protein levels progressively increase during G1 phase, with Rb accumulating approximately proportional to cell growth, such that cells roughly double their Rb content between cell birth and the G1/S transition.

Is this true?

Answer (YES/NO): NO